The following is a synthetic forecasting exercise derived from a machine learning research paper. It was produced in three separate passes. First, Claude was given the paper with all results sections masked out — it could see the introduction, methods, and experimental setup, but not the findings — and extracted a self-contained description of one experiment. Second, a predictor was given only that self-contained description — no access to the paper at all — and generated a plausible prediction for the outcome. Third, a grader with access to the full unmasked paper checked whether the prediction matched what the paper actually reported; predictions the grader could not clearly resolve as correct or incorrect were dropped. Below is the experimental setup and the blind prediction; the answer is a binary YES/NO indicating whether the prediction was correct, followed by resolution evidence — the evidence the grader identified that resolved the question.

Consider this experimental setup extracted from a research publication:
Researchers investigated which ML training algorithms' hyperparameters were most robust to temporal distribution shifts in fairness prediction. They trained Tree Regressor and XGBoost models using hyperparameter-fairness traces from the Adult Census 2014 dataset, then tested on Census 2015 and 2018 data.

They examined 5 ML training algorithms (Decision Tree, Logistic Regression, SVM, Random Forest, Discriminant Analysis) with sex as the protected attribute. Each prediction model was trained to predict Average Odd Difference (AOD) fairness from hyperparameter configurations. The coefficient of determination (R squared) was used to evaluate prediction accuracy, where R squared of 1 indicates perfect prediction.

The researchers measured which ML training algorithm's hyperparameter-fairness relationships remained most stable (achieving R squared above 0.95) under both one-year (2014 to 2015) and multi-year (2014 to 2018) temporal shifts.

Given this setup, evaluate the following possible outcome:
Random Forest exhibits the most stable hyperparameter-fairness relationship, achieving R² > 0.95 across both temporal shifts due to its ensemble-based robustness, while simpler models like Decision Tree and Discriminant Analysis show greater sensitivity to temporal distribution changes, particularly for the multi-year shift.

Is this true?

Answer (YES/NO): NO